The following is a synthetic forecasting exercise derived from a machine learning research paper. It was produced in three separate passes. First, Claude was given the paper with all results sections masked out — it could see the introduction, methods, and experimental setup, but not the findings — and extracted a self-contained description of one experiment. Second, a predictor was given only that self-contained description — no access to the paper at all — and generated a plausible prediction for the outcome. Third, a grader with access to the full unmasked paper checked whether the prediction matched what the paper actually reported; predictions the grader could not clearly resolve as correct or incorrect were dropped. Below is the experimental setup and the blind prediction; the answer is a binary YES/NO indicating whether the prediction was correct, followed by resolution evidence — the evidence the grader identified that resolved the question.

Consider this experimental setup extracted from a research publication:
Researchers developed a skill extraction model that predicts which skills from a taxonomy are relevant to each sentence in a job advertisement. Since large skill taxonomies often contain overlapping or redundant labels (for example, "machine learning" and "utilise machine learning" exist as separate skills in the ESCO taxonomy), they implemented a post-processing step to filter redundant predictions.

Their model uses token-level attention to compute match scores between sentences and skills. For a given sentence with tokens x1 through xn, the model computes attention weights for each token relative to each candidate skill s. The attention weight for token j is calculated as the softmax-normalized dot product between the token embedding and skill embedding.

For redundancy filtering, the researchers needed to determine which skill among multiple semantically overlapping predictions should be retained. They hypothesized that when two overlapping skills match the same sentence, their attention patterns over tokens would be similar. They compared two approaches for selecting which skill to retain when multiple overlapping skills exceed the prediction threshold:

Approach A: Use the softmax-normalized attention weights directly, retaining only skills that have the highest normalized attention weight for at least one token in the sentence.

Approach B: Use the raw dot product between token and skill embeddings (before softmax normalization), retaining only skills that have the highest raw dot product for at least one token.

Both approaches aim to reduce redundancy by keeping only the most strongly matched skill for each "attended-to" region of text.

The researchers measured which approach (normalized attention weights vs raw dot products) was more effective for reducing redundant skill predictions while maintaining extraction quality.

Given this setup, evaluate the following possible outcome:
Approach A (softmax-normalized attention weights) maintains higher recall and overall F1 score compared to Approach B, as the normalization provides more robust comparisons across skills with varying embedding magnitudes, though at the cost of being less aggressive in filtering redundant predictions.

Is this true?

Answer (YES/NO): NO